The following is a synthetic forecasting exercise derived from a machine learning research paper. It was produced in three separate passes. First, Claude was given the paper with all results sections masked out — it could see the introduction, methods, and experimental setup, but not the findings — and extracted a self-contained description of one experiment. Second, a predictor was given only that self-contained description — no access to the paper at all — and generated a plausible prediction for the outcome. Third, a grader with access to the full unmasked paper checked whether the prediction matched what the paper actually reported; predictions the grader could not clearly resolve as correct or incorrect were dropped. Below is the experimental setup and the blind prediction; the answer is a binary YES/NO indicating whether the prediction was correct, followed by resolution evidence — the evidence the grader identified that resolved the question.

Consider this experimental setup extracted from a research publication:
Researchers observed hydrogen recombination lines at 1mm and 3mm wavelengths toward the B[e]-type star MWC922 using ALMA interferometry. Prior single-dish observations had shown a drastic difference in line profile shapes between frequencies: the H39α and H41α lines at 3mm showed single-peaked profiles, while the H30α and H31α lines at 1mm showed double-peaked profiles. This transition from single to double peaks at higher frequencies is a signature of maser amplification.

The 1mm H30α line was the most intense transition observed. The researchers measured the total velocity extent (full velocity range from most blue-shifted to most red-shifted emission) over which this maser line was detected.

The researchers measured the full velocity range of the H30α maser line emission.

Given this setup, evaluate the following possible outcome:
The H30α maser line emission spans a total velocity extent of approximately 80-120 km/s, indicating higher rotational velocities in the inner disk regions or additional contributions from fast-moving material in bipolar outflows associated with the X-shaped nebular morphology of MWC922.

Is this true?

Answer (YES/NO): NO